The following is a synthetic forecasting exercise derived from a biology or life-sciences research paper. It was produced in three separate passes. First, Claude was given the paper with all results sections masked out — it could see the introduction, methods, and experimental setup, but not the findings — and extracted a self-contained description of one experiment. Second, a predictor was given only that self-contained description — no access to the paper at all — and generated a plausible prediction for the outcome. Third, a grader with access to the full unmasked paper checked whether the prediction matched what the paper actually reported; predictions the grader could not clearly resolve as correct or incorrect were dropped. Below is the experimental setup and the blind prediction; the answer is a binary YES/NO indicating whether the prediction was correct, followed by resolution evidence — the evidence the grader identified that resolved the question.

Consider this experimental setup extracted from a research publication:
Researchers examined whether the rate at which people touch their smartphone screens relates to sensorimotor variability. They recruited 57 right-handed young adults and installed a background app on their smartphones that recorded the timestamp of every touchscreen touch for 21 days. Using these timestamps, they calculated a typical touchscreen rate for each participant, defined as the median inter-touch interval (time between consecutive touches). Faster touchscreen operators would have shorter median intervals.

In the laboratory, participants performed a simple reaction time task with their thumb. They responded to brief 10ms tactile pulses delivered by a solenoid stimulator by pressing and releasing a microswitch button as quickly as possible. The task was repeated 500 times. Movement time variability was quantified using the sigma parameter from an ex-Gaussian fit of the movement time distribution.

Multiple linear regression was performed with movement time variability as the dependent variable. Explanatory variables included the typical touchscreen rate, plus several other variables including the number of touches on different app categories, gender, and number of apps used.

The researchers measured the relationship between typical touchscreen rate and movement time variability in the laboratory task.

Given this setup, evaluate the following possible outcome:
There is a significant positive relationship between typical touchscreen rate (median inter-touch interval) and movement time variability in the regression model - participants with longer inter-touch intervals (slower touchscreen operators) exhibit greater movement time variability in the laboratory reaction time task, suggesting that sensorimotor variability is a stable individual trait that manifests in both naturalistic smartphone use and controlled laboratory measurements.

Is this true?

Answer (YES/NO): NO